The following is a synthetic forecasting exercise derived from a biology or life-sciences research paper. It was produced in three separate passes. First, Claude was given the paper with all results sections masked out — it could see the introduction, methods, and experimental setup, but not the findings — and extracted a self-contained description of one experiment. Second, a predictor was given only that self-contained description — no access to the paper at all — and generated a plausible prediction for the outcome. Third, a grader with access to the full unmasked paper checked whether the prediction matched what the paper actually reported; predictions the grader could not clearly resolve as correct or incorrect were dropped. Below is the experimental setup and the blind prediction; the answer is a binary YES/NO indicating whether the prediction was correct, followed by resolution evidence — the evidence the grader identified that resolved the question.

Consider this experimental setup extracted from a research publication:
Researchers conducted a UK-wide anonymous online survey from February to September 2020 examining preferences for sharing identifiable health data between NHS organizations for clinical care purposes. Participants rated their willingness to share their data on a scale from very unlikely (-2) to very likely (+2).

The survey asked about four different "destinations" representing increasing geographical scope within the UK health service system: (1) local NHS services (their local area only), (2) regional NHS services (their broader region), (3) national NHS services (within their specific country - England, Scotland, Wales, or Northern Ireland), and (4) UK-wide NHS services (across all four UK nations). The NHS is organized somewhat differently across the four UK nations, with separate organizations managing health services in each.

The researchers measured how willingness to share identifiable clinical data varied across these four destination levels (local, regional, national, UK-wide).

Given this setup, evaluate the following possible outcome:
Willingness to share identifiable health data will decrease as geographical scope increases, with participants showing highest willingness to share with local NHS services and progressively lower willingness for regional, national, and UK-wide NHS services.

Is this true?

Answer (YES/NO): YES